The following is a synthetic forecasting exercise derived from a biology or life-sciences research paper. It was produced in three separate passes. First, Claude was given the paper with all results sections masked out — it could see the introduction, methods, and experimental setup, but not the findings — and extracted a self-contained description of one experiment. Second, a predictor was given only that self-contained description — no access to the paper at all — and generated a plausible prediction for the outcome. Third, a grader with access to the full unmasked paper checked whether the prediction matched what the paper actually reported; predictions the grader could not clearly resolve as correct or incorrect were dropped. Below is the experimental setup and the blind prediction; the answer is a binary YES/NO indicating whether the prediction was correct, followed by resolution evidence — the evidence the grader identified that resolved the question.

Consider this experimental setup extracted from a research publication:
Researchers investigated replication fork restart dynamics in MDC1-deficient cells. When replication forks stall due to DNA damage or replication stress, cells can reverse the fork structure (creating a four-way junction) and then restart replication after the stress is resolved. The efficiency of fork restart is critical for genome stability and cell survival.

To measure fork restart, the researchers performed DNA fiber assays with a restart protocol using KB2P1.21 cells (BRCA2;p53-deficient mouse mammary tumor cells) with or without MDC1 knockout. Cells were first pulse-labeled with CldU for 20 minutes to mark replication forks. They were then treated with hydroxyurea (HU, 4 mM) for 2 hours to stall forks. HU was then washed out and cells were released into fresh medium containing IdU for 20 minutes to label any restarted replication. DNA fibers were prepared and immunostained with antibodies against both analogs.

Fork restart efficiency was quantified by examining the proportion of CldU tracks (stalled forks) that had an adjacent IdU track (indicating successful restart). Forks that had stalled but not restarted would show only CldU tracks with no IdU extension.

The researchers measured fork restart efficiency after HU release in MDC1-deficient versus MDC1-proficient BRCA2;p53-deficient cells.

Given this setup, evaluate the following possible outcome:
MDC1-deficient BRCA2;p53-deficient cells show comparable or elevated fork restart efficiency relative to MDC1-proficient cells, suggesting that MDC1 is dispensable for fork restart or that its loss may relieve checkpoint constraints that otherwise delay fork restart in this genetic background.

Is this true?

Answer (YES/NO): NO